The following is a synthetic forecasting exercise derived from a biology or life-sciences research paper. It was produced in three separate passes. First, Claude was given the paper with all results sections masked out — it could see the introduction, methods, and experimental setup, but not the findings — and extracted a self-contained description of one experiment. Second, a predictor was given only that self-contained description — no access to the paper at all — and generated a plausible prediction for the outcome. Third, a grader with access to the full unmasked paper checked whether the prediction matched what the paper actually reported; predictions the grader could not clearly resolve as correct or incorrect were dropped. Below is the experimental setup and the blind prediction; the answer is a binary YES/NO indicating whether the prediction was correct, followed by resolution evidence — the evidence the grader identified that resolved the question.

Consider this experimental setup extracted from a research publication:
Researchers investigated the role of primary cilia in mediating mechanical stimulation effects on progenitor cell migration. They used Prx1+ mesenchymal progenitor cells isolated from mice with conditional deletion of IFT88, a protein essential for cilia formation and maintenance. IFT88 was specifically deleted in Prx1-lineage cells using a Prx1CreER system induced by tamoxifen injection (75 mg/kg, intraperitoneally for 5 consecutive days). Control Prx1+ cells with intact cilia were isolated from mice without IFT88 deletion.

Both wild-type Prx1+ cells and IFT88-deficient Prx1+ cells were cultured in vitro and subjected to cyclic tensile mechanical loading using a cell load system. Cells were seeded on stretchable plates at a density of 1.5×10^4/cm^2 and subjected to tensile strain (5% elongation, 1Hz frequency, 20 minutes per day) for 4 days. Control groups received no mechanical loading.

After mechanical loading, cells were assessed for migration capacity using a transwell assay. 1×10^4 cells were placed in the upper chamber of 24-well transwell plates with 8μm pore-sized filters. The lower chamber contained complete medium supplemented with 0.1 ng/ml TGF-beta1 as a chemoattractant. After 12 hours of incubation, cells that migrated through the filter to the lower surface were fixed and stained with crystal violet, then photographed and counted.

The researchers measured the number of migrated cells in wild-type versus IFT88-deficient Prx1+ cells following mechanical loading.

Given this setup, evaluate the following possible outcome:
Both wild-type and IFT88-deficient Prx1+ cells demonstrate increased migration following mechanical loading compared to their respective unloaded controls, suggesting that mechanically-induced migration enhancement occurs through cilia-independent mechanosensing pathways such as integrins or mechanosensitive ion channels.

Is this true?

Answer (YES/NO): NO